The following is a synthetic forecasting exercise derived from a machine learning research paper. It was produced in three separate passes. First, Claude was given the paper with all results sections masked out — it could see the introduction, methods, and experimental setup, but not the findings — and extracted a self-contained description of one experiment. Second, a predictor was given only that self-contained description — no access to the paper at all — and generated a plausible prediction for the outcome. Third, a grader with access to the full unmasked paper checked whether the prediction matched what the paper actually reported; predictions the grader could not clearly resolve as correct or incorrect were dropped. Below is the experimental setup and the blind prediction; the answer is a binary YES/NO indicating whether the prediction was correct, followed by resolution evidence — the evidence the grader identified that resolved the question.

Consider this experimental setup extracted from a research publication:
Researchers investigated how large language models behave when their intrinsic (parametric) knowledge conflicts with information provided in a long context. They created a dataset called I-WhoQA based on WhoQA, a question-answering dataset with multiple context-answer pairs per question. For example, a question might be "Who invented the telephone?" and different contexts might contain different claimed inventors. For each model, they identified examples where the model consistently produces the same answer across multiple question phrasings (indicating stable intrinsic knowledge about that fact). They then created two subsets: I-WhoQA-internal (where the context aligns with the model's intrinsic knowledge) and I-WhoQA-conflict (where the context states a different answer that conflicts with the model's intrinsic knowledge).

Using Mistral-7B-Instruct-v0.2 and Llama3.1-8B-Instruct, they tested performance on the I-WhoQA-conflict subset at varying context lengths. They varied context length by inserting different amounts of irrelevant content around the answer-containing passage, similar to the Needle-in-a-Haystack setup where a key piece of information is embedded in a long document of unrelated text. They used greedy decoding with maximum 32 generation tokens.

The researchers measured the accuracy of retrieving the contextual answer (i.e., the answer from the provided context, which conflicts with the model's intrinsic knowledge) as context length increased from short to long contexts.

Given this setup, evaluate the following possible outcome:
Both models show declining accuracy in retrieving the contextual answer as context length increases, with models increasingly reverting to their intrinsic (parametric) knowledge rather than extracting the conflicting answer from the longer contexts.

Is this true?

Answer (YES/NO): YES